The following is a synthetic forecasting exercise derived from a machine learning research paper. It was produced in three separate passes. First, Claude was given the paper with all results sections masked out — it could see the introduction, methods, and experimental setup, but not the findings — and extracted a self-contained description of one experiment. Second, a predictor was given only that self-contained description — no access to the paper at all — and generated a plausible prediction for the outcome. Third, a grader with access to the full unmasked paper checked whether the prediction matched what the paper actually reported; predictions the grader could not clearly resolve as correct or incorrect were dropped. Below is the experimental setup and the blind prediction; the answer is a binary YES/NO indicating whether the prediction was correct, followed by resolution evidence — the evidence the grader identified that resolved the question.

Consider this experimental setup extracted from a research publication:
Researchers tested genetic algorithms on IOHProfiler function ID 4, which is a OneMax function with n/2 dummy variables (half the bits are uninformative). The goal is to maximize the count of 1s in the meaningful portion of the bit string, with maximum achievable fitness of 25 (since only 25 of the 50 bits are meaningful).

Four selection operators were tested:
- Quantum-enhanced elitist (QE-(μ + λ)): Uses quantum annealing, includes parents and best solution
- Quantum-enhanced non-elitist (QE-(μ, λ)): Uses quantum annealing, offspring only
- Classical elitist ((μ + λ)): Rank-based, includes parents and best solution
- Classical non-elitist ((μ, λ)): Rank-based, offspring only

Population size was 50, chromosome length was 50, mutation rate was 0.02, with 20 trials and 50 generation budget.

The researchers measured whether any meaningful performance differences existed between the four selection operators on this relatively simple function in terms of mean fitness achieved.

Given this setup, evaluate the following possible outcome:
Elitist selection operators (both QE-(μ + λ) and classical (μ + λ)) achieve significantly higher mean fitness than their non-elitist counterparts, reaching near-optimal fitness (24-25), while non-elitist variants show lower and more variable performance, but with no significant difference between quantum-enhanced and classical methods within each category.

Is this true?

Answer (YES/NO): NO